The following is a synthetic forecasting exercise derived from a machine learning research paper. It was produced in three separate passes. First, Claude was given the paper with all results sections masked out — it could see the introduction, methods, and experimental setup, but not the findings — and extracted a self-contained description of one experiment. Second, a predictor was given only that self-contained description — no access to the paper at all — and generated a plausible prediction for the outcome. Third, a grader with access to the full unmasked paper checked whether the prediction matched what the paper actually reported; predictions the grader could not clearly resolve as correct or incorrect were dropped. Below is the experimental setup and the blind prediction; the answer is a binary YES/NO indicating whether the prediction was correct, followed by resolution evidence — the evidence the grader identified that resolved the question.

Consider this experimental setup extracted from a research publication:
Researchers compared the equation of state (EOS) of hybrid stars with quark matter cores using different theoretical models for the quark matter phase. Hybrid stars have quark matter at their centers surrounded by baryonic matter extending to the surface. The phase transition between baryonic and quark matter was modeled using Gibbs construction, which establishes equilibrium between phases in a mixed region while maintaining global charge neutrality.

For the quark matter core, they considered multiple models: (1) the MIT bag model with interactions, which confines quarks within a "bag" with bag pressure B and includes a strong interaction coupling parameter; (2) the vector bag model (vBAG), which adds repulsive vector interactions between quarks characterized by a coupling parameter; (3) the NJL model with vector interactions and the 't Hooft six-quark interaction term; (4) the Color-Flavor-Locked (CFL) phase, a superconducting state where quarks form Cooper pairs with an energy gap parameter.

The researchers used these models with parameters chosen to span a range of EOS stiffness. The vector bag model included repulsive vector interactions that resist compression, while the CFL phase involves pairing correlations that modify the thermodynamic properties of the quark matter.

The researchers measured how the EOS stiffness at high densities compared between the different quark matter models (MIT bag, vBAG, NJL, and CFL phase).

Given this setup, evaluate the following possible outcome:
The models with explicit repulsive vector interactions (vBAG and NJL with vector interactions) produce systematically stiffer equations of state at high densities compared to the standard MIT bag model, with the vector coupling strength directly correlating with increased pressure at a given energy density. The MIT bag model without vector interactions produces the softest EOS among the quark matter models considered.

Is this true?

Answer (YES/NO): NO